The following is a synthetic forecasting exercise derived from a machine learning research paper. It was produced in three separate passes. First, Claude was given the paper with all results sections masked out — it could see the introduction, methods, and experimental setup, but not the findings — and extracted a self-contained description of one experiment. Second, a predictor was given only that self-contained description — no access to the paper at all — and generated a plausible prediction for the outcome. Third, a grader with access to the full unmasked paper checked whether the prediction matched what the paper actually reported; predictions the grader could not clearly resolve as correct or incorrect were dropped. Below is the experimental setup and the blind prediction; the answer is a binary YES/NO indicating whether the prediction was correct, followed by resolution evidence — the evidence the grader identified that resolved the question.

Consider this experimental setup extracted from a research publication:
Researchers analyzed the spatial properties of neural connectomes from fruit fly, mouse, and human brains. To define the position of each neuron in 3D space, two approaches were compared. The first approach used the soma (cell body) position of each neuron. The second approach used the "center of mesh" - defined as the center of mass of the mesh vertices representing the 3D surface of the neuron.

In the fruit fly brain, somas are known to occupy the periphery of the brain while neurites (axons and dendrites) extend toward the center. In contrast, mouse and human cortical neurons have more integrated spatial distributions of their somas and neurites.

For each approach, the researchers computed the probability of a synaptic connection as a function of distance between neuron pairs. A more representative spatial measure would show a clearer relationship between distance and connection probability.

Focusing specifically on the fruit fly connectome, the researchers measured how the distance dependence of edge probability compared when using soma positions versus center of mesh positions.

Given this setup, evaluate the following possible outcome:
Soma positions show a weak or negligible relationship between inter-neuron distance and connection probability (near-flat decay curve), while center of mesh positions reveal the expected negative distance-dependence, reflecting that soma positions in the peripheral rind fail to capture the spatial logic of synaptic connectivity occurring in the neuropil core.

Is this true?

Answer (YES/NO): YES